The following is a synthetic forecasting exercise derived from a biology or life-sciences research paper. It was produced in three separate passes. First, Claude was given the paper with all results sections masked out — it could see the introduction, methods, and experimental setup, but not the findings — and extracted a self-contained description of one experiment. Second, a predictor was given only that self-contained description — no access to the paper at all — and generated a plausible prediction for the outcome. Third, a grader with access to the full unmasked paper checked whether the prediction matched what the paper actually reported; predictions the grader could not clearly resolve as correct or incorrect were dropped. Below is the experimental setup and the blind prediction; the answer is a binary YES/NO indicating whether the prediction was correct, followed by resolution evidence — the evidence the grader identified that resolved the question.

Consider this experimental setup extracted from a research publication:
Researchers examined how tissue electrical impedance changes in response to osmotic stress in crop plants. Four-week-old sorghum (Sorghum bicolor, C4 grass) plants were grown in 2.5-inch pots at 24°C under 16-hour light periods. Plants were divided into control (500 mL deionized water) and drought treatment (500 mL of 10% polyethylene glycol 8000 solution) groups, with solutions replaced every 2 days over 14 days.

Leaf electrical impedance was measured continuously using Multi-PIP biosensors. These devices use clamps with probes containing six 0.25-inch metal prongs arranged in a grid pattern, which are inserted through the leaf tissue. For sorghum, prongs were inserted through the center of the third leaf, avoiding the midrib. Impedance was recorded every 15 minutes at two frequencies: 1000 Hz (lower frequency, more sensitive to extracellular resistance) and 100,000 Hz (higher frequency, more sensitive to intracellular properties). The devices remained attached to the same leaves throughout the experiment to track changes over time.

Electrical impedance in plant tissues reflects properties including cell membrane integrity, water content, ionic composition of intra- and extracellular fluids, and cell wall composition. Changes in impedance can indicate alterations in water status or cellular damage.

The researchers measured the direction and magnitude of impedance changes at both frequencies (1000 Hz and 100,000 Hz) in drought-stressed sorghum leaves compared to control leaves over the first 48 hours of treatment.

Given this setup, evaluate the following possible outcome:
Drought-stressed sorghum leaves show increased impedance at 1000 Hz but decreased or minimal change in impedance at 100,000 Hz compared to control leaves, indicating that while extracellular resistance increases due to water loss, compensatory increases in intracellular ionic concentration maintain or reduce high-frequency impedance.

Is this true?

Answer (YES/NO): NO